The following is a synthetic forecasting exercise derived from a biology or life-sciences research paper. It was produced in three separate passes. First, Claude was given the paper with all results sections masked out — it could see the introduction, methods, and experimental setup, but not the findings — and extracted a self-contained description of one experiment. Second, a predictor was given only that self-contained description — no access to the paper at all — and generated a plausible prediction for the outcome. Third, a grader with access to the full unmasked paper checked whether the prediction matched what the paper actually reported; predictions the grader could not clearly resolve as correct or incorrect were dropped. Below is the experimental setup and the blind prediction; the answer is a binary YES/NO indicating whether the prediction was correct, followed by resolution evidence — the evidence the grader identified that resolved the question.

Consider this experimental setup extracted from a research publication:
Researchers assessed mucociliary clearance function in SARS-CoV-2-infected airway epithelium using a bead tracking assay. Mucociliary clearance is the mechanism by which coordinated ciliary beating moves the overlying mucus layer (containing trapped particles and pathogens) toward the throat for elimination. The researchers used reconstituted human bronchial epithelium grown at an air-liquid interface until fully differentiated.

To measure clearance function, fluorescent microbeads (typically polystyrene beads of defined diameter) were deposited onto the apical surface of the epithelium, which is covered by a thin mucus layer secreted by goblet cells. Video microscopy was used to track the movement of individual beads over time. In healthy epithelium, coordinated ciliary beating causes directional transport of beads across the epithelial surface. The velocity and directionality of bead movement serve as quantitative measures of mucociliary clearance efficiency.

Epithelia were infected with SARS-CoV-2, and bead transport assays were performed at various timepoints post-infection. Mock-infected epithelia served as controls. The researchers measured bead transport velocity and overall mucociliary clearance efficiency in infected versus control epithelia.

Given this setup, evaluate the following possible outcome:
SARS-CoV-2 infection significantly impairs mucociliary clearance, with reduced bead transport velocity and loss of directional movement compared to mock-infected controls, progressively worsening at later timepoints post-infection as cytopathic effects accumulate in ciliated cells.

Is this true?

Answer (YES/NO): NO